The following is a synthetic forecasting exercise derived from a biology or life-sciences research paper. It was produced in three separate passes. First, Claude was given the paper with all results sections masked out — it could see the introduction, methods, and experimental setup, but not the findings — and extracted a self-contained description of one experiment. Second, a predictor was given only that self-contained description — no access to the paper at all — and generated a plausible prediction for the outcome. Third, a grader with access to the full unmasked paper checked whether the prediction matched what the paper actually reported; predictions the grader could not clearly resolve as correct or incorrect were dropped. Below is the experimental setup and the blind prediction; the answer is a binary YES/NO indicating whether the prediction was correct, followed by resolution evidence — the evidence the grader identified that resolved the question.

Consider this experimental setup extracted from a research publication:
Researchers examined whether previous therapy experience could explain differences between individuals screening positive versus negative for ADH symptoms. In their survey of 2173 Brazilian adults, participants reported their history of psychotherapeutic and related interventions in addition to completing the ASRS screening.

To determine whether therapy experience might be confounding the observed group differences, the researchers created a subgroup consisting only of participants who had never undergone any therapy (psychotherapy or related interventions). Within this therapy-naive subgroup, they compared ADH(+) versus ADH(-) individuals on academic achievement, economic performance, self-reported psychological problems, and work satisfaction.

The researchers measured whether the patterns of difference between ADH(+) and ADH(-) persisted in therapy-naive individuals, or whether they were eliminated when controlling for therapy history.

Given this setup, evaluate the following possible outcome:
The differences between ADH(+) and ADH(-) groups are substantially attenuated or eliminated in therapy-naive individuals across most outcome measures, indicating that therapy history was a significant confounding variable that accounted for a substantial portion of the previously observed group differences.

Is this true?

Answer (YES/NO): NO